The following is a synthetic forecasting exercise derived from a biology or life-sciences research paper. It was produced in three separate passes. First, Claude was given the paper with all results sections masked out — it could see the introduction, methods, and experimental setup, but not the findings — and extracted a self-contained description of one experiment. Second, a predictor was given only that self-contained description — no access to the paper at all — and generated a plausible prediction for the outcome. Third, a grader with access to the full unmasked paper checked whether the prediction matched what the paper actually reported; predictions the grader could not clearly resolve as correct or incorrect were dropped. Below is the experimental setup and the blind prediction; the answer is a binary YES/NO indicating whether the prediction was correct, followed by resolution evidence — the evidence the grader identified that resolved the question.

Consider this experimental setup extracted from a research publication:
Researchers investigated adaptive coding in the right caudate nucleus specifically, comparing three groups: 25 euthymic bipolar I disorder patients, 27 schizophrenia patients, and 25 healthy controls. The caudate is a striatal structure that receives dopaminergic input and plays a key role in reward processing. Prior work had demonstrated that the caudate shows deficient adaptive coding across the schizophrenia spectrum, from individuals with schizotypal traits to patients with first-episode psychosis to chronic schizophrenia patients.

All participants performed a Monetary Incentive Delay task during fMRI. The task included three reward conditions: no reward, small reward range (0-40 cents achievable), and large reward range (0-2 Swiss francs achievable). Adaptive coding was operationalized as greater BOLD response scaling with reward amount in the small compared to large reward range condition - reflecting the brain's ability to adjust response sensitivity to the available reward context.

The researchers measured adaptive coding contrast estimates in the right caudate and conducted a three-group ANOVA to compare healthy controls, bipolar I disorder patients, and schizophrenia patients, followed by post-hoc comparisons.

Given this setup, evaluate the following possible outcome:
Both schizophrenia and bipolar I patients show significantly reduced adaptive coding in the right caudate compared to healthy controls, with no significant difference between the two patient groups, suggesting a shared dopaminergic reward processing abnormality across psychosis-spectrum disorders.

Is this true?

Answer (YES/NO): NO